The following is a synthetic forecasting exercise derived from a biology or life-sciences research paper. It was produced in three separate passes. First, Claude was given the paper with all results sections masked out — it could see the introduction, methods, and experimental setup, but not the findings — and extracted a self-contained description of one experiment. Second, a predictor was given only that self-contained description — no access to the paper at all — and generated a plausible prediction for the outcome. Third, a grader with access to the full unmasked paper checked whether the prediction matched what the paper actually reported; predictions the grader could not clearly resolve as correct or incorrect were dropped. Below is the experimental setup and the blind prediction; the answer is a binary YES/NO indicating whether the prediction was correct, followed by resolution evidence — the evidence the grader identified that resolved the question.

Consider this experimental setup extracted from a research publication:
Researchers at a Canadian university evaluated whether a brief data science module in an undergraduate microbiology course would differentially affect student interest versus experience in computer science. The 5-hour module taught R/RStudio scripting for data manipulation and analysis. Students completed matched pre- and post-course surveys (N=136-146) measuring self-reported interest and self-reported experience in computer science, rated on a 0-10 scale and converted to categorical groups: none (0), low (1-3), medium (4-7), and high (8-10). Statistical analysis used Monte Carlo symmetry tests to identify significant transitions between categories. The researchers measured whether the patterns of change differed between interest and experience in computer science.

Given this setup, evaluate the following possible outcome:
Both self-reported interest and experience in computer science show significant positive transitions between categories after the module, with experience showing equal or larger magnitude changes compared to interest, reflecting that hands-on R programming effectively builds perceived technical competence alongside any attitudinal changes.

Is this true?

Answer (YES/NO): NO